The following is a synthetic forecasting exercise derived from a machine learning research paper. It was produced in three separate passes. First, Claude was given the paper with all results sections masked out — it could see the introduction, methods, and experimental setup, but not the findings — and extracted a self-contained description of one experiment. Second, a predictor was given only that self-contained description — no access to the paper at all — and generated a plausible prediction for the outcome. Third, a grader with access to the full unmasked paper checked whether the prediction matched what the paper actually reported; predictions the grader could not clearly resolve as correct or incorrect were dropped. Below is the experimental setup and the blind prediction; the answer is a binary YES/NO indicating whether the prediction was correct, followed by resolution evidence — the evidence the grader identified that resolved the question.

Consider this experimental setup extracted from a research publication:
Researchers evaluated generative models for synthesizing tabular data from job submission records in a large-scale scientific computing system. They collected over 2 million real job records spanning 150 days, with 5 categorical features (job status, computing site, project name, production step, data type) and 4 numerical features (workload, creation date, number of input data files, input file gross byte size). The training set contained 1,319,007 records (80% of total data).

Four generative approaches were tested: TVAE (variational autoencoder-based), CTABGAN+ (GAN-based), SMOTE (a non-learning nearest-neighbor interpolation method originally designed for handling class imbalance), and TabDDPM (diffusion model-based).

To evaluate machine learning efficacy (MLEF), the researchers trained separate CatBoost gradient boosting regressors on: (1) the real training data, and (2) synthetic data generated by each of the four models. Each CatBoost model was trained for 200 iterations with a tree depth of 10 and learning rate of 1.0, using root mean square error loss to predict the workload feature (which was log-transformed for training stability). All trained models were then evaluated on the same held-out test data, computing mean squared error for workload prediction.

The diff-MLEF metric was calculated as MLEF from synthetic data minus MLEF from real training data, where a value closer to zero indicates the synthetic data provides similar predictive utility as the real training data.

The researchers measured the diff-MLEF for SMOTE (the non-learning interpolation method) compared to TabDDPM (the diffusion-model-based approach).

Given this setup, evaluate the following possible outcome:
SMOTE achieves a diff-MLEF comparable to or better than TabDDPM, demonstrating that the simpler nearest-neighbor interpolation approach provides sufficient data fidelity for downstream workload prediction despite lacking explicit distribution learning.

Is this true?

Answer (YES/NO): YES